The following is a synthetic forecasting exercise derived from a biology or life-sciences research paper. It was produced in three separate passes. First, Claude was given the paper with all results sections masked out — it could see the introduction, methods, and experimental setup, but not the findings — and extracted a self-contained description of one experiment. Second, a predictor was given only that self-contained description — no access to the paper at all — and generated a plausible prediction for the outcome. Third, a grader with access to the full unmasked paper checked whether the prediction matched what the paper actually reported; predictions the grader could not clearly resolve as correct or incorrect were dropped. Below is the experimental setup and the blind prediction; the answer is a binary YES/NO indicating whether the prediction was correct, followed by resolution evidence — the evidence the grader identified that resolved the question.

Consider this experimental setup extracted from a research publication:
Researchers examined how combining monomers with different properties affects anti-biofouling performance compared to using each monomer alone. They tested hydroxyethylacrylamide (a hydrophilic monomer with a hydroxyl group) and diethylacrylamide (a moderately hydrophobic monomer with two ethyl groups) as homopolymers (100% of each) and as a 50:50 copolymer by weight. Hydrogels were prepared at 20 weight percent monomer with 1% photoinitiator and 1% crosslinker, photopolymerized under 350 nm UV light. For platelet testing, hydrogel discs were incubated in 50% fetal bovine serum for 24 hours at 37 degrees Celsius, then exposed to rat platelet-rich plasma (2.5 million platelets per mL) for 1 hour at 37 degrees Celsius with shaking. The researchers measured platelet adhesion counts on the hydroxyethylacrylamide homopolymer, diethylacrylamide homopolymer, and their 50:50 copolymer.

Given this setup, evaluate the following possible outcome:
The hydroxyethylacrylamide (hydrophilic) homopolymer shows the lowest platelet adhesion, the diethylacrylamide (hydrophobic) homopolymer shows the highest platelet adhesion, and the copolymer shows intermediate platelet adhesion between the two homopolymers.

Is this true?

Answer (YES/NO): NO